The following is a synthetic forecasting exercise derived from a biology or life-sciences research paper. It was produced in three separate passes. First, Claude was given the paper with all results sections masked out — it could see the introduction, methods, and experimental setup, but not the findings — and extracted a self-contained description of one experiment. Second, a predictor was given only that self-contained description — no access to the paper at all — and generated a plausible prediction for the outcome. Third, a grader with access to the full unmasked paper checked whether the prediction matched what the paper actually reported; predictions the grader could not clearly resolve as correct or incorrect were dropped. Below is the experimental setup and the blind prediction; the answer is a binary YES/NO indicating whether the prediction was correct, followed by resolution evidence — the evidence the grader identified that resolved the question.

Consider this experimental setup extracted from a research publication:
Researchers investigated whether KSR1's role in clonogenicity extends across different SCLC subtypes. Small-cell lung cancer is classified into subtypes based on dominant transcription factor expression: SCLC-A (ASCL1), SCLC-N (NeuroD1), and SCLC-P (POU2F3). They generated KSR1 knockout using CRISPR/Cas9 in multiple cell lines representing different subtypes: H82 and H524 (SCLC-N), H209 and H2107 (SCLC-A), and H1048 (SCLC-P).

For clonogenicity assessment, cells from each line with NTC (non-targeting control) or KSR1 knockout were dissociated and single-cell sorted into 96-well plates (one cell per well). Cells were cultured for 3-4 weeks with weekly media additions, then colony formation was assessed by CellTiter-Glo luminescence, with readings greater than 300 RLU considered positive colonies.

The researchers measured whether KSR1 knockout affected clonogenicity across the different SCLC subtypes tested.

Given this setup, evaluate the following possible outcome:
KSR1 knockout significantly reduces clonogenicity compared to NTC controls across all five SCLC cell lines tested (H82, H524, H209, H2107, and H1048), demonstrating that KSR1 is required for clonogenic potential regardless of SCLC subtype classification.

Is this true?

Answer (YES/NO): NO